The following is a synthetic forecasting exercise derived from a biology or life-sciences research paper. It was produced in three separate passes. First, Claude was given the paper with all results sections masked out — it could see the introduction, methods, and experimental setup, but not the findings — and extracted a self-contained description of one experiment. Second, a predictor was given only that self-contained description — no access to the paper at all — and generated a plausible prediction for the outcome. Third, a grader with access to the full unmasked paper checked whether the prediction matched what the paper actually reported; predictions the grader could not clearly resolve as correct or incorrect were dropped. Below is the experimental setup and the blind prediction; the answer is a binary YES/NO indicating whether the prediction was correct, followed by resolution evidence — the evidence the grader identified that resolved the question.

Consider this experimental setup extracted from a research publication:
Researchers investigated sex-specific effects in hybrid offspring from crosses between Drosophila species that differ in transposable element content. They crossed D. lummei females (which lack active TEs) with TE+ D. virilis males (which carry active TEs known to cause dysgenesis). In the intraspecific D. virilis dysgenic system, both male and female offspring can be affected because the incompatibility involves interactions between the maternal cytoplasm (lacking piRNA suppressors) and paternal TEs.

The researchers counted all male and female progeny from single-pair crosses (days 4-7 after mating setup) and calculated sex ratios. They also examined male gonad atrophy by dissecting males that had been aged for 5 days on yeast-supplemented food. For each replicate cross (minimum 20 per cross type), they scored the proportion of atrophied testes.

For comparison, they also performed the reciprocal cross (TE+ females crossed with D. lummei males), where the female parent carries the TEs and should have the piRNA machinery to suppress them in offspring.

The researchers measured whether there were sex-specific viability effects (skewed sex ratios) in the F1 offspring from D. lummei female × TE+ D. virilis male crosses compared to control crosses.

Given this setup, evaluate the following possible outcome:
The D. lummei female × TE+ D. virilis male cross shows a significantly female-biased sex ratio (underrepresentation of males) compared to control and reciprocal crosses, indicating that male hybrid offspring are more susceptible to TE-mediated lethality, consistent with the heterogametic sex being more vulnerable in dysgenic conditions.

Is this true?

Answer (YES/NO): NO